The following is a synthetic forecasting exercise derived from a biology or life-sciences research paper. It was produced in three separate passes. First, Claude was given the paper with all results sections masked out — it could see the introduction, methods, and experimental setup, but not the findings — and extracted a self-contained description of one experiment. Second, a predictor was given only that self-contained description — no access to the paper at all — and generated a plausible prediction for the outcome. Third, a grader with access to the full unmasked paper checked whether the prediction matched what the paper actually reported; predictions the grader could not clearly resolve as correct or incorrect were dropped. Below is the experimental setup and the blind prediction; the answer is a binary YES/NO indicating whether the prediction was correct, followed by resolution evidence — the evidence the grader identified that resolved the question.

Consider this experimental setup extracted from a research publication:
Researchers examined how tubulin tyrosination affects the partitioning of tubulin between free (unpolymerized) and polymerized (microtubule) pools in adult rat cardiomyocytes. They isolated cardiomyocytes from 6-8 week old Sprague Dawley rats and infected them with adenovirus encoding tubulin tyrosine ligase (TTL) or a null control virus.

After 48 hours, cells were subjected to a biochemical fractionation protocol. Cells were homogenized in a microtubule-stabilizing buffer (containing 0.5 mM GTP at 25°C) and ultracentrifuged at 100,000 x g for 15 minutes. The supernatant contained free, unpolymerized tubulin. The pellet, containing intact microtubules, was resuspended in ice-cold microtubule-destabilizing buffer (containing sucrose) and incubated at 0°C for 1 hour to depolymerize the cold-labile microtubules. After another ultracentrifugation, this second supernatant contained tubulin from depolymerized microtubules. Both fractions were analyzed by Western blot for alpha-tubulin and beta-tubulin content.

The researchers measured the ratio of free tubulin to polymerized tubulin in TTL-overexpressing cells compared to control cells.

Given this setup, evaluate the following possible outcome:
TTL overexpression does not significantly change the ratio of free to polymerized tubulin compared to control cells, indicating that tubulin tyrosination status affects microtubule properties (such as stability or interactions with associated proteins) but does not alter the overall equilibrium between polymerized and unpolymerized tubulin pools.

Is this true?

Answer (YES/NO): NO